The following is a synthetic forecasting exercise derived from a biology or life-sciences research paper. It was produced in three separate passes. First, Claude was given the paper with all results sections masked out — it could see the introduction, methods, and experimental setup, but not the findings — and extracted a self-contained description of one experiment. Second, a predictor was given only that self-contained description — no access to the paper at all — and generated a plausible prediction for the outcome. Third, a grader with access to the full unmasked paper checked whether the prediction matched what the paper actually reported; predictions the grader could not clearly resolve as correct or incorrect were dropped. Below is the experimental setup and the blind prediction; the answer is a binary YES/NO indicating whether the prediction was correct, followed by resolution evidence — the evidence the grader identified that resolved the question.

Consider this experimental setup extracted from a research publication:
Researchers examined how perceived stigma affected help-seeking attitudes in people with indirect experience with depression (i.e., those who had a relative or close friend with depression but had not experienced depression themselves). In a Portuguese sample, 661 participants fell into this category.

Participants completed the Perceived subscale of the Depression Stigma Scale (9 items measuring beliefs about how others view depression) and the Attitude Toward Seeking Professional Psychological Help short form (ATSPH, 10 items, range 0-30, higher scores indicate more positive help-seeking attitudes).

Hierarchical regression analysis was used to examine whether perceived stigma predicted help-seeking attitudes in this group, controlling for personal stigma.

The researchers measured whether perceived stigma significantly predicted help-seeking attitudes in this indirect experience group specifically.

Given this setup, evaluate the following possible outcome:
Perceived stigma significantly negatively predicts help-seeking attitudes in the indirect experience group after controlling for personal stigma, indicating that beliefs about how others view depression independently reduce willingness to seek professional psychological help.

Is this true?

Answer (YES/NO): YES